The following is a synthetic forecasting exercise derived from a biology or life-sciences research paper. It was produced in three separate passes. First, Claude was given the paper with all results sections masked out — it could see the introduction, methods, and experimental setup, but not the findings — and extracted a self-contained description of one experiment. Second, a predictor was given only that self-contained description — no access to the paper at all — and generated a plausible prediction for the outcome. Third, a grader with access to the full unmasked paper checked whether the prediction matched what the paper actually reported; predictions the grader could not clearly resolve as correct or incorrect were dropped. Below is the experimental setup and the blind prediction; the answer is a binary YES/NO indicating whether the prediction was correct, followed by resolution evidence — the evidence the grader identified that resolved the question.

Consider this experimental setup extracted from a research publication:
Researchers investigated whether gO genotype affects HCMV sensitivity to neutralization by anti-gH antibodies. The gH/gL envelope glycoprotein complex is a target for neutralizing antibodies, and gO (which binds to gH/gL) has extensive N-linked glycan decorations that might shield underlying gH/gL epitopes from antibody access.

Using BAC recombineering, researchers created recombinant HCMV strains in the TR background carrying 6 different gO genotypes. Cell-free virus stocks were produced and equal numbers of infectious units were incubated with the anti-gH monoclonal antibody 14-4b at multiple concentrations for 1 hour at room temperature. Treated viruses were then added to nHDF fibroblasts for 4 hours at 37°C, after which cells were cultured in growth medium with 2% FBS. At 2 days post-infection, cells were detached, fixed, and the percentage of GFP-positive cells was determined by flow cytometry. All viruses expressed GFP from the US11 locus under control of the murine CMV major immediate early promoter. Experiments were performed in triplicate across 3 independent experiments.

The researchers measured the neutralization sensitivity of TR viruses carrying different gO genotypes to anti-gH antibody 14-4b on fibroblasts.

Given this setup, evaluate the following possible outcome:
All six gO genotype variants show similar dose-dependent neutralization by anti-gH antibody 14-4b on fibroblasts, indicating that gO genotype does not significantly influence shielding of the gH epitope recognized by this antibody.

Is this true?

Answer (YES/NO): NO